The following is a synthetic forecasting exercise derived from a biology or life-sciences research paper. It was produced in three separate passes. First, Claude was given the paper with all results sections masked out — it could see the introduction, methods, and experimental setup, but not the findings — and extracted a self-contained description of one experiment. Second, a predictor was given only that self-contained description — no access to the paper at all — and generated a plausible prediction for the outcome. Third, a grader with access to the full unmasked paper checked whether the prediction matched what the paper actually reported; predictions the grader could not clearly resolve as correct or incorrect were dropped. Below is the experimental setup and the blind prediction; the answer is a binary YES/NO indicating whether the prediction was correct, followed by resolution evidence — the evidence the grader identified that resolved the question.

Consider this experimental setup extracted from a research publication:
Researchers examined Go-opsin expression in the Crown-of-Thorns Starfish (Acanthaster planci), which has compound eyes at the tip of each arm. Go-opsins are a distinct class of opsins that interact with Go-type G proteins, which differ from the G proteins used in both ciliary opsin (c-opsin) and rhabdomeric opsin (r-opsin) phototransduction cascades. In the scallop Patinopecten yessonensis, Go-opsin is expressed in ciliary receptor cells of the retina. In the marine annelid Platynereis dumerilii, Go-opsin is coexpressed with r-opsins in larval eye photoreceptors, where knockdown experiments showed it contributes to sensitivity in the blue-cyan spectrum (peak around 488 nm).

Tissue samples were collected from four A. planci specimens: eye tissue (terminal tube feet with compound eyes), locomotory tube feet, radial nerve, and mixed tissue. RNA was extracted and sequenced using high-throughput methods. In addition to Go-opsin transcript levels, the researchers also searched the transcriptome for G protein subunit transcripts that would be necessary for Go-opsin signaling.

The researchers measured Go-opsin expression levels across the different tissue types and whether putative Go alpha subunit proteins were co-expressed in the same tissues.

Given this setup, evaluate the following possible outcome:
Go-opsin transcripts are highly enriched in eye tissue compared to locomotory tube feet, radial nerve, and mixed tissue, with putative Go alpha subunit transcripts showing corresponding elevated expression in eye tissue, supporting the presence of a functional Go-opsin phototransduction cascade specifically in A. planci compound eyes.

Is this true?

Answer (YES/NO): NO